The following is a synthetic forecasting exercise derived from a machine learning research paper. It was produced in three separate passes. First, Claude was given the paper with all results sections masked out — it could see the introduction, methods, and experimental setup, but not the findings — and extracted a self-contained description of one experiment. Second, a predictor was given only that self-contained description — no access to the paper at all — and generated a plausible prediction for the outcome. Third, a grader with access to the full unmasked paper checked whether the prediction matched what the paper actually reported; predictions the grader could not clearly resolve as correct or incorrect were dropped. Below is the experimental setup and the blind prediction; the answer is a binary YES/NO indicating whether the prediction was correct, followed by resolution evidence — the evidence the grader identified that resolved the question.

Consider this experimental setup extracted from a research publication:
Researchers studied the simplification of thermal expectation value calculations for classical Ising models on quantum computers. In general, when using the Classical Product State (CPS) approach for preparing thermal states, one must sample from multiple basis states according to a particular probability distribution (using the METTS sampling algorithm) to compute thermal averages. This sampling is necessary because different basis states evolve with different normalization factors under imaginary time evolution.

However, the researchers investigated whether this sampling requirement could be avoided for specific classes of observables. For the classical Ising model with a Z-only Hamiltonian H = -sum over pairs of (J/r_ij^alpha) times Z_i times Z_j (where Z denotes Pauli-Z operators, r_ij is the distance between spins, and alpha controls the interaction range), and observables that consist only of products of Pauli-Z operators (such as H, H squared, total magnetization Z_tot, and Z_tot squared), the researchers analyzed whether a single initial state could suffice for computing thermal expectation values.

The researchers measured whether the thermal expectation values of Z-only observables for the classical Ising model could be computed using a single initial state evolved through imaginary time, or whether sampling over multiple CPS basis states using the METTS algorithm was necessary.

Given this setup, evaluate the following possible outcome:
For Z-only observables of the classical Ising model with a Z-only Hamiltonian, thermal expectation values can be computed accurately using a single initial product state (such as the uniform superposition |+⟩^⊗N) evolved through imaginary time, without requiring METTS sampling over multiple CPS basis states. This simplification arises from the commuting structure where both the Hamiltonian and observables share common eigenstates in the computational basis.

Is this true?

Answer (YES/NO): YES